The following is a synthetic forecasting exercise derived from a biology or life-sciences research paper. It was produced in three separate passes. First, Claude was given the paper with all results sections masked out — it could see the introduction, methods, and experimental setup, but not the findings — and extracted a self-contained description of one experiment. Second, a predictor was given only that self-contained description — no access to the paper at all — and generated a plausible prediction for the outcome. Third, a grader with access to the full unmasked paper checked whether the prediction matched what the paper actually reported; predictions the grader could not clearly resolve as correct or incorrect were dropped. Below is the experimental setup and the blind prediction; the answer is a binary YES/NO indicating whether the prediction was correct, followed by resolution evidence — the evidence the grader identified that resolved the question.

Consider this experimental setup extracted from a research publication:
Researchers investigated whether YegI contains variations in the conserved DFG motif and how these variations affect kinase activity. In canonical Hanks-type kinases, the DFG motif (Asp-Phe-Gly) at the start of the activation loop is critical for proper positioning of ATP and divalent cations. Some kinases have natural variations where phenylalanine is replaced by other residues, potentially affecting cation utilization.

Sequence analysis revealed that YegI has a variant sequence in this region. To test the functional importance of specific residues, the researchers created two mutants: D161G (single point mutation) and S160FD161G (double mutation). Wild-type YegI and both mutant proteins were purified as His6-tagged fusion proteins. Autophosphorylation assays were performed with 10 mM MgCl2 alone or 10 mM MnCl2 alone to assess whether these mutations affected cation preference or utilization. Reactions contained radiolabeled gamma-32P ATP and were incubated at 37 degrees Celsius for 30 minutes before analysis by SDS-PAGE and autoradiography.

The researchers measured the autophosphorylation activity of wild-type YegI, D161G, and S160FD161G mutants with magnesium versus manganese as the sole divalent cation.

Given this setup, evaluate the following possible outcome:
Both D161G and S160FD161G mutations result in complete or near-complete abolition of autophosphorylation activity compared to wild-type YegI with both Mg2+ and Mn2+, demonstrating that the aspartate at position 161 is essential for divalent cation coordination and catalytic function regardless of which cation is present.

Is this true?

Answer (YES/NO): YES